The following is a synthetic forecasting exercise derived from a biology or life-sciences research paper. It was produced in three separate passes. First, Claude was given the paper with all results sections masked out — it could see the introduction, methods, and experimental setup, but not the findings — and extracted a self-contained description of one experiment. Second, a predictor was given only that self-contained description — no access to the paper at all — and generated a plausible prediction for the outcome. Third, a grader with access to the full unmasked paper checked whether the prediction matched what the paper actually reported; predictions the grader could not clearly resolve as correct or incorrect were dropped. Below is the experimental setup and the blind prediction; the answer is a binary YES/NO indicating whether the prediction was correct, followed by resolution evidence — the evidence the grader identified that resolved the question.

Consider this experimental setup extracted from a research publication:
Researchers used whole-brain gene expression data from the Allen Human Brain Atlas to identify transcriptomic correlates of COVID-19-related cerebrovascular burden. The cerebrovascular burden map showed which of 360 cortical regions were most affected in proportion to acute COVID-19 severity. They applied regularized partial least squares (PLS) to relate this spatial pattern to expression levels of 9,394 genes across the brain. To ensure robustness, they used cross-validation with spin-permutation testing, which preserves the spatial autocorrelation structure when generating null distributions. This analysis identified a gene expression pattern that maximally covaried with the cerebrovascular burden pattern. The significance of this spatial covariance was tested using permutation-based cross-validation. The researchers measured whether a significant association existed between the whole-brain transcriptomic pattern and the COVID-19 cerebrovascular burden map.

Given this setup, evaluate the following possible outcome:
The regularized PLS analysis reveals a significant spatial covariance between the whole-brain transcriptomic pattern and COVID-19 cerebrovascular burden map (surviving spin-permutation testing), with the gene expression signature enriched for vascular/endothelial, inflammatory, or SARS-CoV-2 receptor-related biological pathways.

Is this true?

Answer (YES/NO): NO